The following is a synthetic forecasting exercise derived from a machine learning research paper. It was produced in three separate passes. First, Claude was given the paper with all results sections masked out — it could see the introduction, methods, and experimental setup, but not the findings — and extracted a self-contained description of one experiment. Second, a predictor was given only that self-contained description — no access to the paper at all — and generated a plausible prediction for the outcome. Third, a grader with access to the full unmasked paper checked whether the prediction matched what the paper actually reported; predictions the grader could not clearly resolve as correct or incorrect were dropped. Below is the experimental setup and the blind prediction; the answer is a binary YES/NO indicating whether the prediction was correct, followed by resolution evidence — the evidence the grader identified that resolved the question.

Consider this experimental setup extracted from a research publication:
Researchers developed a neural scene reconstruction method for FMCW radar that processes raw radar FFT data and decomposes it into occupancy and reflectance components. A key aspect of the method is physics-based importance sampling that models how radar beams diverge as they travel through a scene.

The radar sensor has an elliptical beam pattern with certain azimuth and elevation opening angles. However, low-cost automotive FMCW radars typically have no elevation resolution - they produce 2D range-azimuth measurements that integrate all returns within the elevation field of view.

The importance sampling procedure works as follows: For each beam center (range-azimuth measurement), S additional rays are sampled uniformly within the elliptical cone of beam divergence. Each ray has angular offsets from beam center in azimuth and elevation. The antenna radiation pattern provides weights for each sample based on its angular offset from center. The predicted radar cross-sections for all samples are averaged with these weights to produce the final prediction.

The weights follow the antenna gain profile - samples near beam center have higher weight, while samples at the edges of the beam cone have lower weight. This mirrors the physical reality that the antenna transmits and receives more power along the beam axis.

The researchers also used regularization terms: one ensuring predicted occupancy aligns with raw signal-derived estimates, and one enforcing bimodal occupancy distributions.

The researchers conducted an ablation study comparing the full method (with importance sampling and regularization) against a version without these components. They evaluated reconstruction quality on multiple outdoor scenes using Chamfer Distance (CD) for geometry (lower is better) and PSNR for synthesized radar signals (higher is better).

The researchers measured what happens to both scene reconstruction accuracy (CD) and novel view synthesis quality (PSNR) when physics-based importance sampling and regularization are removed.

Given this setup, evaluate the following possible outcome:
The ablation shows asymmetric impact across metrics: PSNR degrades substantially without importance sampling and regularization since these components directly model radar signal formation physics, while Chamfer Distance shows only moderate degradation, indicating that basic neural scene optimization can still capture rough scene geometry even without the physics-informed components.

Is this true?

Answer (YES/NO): NO